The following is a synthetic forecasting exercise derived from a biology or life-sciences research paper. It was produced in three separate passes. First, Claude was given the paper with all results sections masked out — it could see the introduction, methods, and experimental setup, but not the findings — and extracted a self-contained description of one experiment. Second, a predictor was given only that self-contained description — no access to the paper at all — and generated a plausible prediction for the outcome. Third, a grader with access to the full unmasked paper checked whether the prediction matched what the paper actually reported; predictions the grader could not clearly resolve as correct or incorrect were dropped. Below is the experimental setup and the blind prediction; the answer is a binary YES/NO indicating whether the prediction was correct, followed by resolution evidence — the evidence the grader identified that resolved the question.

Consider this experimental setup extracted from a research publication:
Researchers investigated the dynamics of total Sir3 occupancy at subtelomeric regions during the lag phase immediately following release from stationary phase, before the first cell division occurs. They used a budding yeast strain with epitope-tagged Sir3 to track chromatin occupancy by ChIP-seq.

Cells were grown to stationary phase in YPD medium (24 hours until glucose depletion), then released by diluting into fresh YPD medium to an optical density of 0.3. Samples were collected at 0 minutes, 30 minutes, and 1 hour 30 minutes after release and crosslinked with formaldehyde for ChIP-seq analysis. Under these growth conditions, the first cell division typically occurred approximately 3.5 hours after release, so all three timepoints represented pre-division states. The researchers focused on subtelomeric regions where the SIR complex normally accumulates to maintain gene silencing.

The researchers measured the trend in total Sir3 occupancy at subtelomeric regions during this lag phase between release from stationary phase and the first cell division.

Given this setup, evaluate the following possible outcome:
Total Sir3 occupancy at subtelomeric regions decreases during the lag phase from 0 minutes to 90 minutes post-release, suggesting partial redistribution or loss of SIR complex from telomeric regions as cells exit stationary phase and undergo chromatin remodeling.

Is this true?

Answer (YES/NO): YES